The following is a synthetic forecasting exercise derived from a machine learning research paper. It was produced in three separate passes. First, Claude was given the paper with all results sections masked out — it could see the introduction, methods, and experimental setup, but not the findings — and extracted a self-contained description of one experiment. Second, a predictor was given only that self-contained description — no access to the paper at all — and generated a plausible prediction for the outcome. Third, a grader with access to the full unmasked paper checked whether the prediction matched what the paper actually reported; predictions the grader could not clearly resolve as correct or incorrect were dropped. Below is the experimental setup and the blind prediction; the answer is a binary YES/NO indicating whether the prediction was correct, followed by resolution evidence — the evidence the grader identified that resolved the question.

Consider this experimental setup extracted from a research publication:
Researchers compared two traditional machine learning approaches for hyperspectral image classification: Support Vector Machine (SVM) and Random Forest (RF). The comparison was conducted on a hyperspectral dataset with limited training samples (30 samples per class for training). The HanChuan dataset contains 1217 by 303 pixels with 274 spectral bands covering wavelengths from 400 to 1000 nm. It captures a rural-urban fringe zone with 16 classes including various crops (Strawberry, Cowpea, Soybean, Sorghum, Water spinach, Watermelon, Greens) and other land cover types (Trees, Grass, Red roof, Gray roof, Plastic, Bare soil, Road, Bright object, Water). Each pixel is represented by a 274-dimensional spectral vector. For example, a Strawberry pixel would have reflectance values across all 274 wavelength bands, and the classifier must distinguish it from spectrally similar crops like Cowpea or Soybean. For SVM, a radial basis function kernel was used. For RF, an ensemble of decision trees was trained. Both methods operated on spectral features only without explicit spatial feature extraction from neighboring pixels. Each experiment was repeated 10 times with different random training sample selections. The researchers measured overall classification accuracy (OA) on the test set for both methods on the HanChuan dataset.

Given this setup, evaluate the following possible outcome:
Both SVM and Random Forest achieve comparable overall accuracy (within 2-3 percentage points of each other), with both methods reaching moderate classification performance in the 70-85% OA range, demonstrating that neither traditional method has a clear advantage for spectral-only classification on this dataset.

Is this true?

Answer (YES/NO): NO